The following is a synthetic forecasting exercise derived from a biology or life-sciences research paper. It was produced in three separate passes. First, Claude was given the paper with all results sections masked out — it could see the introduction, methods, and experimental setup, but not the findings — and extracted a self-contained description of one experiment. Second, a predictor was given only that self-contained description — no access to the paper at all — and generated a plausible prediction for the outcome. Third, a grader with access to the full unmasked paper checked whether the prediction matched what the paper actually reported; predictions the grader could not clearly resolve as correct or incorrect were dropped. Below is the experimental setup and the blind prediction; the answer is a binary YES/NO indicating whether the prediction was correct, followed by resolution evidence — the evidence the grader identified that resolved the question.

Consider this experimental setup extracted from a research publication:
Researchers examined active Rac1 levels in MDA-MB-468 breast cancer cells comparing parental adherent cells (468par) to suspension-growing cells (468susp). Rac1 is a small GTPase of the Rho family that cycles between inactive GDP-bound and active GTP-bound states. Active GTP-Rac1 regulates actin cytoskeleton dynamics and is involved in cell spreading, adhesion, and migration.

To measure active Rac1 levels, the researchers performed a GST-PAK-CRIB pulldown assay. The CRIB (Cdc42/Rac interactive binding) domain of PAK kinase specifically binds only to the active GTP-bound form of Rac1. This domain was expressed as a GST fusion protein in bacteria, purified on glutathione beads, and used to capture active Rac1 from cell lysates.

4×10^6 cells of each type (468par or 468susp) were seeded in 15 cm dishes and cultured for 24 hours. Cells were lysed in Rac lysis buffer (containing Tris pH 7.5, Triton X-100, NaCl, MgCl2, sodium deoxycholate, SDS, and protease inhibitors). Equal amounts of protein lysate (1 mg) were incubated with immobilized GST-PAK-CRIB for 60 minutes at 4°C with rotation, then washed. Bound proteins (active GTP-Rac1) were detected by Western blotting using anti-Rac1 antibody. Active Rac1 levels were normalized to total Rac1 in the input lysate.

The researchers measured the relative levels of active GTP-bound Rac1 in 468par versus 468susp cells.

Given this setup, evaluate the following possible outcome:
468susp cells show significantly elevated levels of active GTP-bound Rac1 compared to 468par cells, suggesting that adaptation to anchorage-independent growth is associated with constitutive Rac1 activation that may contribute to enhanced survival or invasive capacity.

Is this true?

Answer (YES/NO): NO